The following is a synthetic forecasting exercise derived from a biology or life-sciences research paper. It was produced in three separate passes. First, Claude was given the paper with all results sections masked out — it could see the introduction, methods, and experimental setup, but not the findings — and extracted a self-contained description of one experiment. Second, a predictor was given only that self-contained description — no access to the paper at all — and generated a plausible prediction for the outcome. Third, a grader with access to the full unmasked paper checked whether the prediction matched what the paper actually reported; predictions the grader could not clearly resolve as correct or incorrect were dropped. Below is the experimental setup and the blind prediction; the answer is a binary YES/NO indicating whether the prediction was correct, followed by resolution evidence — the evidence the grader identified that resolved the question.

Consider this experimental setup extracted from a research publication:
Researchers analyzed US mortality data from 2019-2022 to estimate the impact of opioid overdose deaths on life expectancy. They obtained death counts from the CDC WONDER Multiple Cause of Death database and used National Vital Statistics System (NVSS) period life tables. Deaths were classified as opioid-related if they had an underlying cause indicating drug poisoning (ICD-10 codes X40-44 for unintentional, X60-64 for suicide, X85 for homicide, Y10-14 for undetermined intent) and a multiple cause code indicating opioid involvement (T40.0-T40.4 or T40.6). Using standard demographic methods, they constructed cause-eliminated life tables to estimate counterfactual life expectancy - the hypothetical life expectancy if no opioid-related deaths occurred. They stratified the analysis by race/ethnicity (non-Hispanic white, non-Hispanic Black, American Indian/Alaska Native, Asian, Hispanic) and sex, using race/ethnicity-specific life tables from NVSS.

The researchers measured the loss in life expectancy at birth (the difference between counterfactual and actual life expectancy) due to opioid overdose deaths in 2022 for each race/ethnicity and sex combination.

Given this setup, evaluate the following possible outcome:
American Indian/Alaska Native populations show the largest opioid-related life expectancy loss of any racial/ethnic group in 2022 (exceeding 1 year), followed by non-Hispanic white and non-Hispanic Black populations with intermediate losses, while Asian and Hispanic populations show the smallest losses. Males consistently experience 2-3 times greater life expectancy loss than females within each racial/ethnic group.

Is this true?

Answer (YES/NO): NO